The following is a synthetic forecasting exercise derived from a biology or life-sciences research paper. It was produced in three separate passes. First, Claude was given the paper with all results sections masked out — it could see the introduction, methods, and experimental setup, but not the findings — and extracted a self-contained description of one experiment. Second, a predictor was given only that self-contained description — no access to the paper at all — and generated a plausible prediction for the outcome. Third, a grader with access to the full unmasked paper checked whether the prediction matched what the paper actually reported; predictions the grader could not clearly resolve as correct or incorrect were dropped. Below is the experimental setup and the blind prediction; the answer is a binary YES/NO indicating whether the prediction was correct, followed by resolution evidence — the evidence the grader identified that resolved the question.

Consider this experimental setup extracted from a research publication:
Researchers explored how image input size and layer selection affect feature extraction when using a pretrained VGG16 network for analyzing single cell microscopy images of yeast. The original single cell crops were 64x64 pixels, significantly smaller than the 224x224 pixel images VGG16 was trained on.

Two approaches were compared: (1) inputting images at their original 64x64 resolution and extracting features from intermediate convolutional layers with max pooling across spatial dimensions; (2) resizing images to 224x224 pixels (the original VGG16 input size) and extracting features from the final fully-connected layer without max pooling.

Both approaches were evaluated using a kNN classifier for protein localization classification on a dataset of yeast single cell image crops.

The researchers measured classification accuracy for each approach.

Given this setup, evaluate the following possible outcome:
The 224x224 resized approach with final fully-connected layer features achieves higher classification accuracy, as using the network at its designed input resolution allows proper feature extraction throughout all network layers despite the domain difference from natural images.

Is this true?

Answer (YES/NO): NO